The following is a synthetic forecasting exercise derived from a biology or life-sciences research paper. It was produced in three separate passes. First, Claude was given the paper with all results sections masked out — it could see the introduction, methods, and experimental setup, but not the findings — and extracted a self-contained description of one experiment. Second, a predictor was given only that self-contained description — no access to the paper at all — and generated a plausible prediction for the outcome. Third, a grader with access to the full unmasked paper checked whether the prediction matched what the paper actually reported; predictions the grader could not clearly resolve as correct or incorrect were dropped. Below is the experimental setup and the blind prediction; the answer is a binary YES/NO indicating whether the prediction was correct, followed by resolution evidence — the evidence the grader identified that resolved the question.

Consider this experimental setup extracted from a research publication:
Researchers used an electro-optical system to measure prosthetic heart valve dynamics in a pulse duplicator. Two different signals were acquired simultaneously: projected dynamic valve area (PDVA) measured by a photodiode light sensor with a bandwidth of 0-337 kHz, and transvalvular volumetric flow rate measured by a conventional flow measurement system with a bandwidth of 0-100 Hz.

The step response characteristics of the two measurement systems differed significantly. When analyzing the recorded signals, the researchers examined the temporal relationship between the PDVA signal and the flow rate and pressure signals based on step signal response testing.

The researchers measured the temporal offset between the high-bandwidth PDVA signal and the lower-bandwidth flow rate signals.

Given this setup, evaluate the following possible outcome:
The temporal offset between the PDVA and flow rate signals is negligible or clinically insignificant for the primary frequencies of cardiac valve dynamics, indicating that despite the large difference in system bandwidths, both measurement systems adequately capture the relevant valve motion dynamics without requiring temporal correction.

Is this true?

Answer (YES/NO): NO